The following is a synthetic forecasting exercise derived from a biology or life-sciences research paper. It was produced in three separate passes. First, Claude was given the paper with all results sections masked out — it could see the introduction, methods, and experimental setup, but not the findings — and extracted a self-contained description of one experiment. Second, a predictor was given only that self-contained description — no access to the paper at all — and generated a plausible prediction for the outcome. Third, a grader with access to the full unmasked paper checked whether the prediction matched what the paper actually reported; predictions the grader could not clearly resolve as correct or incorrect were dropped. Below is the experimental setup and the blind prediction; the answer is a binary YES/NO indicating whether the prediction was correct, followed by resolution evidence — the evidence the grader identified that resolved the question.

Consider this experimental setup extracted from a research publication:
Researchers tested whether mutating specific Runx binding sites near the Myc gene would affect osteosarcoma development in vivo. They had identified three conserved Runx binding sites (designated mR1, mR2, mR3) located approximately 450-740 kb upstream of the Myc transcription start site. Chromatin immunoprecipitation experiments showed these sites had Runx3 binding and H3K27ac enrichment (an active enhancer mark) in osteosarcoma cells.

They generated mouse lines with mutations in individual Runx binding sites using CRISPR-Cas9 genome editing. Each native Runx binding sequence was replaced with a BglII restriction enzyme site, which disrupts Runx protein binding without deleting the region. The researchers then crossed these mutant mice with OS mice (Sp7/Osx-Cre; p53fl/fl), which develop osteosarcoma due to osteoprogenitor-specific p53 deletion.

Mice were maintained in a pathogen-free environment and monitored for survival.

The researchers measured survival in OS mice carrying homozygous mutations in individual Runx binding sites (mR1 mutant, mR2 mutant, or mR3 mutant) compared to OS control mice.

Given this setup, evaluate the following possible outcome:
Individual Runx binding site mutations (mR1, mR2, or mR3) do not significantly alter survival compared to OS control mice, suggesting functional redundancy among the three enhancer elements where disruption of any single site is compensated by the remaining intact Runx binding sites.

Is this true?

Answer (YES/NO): NO